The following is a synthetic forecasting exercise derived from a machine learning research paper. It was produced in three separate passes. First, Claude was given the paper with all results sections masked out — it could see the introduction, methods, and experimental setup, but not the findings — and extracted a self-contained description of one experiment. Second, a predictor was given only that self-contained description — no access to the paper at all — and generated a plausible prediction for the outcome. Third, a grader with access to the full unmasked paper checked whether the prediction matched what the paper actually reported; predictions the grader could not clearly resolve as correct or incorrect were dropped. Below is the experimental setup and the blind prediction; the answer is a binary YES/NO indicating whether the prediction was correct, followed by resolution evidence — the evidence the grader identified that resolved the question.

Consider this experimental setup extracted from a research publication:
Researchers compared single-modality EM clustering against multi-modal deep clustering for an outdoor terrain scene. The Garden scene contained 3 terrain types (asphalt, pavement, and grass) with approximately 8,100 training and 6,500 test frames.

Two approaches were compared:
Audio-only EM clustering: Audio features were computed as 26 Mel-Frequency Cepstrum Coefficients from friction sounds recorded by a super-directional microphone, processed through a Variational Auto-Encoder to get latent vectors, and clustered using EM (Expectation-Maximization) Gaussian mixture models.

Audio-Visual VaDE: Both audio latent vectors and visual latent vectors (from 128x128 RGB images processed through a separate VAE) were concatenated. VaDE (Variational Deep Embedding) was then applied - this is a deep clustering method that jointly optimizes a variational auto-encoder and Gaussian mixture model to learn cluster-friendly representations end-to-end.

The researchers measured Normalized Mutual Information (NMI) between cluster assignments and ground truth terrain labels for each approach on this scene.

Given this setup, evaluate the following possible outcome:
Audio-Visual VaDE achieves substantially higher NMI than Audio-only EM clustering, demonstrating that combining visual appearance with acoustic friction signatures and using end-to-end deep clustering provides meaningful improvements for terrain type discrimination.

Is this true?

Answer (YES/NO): NO